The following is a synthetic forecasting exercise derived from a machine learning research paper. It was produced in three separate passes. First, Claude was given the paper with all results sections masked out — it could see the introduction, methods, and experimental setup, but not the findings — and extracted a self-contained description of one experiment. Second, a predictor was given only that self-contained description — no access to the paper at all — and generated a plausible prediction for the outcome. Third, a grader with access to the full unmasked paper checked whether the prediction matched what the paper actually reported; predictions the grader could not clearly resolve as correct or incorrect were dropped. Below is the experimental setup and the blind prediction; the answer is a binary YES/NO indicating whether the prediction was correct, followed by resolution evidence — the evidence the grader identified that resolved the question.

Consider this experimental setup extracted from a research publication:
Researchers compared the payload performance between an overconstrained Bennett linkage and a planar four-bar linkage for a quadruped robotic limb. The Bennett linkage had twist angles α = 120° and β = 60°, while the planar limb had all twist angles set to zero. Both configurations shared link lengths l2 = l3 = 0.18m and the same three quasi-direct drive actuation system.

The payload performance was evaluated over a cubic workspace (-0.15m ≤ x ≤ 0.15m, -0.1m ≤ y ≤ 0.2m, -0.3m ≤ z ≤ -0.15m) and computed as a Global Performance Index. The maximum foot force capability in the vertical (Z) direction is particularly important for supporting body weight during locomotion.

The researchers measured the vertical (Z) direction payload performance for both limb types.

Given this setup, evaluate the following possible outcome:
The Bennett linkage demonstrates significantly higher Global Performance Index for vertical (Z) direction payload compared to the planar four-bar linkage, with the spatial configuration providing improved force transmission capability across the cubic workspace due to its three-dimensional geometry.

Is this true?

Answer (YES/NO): NO